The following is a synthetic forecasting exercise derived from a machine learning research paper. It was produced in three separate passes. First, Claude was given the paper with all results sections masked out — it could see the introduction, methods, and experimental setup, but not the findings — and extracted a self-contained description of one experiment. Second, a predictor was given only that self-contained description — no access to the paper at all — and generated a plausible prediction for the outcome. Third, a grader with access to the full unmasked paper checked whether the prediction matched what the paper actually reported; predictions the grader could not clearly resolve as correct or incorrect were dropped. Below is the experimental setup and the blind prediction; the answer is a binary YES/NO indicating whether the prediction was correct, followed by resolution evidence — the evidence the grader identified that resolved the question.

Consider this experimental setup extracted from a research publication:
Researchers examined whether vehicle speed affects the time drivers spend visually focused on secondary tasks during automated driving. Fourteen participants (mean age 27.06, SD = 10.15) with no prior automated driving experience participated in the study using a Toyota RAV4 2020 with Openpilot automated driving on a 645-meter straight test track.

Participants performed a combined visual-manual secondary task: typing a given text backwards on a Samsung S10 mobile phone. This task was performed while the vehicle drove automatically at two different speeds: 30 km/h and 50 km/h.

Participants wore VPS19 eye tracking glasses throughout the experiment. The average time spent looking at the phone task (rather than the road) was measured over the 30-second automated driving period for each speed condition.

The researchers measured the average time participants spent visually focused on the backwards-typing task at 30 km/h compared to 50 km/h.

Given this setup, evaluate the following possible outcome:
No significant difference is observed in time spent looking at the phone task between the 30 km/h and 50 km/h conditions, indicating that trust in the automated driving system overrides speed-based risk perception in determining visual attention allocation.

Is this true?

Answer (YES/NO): YES